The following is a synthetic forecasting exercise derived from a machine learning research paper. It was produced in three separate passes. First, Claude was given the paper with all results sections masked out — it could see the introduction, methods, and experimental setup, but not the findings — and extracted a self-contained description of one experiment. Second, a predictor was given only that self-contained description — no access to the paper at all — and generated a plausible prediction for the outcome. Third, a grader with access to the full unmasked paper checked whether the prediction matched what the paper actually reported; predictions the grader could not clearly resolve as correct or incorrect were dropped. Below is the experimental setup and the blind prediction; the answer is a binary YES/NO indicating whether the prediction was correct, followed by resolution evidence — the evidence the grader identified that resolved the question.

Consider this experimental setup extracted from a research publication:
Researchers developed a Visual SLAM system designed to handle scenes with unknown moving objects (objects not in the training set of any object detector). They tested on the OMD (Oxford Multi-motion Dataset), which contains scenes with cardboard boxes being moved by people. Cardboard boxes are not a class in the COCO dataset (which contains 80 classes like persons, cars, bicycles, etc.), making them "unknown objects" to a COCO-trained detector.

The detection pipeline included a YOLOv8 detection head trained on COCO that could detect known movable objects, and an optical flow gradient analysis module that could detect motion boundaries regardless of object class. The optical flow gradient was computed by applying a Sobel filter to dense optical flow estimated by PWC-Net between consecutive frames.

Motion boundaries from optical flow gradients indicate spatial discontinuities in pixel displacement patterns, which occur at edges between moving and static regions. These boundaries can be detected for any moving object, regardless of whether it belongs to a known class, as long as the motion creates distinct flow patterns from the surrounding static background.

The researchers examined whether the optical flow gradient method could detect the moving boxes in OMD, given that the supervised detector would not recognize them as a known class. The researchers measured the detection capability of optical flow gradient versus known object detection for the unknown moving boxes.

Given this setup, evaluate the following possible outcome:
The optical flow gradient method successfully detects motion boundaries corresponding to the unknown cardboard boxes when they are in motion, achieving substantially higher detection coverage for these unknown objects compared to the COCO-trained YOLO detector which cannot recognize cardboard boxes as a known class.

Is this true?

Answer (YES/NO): YES